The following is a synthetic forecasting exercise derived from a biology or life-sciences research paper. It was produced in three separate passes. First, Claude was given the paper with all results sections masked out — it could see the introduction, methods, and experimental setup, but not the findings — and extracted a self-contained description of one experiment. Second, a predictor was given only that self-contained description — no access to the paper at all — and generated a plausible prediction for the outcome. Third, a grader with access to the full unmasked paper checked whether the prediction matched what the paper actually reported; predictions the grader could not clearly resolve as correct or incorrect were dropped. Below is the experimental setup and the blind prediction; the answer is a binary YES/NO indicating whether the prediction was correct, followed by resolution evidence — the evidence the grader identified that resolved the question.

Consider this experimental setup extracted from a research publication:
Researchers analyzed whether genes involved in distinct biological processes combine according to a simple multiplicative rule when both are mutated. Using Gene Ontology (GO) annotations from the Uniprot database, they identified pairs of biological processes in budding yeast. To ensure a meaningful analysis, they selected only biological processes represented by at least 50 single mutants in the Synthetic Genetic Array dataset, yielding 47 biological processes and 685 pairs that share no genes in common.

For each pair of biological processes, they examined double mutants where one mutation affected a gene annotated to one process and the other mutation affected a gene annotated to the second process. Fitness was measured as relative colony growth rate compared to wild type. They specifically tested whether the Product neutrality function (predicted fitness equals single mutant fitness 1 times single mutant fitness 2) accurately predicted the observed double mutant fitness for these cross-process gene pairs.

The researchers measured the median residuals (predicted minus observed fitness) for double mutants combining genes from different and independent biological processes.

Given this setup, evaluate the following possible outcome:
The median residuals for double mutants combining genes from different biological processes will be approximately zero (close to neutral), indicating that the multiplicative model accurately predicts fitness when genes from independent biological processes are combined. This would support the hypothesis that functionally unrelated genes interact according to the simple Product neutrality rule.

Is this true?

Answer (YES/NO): YES